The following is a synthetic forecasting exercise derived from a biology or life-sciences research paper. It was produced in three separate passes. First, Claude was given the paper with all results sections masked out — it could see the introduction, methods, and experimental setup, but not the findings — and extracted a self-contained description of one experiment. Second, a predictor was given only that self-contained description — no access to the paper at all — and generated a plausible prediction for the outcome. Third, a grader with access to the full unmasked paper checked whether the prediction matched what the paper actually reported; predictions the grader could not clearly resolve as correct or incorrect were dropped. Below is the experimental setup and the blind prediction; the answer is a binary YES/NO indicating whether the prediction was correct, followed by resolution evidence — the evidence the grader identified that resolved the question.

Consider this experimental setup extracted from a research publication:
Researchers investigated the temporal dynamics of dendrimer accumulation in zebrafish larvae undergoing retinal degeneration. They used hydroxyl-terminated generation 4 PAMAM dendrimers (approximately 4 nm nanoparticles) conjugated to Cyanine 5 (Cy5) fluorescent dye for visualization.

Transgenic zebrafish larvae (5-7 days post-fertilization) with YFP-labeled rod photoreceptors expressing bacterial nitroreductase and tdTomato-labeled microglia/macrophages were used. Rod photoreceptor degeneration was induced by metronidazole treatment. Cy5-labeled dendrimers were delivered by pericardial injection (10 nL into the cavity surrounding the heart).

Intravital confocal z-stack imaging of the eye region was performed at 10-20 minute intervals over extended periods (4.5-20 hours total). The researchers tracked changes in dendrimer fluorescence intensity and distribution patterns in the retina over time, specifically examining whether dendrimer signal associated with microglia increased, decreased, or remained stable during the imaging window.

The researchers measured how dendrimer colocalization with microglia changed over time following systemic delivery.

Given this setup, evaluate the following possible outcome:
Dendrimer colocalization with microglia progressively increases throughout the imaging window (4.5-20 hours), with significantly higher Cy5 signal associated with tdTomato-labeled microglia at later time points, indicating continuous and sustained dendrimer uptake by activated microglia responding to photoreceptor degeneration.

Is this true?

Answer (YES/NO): NO